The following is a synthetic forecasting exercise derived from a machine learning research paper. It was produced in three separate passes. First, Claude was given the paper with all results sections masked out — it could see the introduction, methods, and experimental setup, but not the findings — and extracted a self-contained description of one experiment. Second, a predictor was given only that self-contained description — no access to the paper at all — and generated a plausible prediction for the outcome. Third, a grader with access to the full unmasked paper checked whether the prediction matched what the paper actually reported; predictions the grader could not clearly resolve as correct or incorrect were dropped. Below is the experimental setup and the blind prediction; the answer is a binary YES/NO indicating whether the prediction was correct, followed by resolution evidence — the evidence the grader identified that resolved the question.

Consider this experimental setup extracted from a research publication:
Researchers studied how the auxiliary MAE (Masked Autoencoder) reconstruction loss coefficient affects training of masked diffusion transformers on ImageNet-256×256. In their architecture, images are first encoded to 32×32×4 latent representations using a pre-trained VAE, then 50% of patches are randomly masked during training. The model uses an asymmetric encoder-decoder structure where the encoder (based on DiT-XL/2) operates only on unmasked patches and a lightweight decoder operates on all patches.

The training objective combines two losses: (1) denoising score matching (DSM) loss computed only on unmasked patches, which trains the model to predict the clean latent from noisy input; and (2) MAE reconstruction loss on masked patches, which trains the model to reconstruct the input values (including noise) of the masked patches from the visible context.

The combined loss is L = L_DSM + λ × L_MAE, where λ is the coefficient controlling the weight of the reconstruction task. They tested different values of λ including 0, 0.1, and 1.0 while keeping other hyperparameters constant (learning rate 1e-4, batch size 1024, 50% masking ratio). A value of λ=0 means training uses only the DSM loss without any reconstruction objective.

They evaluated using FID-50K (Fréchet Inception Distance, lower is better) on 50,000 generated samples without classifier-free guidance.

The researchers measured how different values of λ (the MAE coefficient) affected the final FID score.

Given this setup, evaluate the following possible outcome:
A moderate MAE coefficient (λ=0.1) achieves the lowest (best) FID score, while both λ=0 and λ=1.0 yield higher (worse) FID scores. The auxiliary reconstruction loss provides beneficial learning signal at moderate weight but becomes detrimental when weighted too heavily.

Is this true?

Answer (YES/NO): YES